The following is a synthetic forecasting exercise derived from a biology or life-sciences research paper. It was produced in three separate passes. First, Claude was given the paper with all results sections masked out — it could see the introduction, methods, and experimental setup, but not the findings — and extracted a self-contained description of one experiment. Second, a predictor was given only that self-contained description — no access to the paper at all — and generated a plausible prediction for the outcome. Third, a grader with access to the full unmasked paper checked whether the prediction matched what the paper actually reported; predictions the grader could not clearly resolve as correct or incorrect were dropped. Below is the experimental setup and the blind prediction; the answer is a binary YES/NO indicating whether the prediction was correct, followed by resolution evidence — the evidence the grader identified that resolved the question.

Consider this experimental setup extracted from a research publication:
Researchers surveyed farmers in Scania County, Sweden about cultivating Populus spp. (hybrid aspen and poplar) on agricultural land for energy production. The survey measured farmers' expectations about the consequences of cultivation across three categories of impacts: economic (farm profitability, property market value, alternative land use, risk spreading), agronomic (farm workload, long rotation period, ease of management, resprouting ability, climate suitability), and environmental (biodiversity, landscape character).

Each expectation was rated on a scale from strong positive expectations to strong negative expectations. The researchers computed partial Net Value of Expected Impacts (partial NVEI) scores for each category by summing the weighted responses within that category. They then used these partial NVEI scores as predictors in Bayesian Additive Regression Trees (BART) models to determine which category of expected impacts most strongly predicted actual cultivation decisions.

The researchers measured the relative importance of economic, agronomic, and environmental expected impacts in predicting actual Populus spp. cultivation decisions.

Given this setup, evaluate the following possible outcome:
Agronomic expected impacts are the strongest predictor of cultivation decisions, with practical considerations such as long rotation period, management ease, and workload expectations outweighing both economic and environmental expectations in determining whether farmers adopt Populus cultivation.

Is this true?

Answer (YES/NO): NO